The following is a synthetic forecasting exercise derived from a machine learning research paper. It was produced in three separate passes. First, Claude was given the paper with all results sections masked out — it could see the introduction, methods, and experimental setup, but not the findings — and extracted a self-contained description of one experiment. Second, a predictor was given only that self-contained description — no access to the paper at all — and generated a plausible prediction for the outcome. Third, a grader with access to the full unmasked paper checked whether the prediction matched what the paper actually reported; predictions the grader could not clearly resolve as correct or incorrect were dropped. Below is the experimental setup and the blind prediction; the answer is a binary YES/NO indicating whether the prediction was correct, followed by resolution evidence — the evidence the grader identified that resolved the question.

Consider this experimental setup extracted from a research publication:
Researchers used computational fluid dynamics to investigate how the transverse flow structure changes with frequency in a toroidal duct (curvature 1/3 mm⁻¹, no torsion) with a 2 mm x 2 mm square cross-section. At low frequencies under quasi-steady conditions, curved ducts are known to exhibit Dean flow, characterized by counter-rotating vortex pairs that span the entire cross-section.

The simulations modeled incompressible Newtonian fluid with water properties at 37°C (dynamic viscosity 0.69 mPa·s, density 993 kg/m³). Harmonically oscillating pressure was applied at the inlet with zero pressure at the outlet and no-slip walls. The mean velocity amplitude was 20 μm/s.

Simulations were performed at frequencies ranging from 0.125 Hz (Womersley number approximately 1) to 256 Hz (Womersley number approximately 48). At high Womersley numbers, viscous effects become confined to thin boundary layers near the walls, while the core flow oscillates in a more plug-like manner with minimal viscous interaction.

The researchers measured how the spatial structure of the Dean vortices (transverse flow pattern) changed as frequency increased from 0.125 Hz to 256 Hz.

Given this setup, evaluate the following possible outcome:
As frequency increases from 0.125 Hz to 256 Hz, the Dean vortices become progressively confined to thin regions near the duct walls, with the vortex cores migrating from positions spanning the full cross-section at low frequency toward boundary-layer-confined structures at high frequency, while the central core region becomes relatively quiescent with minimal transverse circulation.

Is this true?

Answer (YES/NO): NO